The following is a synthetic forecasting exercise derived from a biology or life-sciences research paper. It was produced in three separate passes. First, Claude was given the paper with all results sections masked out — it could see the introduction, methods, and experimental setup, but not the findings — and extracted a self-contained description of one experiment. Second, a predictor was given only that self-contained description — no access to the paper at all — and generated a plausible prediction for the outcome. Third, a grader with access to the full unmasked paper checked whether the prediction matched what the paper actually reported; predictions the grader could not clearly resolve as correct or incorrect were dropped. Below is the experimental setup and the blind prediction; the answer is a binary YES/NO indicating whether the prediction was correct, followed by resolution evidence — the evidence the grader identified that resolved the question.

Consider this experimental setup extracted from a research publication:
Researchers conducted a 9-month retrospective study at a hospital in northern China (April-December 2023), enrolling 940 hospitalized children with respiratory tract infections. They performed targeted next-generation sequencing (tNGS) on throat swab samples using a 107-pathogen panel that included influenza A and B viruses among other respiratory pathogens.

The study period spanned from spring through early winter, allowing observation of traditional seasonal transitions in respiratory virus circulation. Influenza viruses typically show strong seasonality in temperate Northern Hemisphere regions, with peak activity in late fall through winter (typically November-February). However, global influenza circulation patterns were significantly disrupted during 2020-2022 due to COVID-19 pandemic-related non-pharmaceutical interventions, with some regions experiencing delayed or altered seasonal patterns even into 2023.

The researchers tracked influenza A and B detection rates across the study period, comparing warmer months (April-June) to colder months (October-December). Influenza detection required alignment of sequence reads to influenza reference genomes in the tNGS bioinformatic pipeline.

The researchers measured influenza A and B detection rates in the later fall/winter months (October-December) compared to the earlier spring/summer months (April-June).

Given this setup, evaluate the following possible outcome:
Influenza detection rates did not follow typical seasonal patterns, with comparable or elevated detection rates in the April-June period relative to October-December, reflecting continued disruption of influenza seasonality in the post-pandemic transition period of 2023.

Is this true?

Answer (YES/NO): NO